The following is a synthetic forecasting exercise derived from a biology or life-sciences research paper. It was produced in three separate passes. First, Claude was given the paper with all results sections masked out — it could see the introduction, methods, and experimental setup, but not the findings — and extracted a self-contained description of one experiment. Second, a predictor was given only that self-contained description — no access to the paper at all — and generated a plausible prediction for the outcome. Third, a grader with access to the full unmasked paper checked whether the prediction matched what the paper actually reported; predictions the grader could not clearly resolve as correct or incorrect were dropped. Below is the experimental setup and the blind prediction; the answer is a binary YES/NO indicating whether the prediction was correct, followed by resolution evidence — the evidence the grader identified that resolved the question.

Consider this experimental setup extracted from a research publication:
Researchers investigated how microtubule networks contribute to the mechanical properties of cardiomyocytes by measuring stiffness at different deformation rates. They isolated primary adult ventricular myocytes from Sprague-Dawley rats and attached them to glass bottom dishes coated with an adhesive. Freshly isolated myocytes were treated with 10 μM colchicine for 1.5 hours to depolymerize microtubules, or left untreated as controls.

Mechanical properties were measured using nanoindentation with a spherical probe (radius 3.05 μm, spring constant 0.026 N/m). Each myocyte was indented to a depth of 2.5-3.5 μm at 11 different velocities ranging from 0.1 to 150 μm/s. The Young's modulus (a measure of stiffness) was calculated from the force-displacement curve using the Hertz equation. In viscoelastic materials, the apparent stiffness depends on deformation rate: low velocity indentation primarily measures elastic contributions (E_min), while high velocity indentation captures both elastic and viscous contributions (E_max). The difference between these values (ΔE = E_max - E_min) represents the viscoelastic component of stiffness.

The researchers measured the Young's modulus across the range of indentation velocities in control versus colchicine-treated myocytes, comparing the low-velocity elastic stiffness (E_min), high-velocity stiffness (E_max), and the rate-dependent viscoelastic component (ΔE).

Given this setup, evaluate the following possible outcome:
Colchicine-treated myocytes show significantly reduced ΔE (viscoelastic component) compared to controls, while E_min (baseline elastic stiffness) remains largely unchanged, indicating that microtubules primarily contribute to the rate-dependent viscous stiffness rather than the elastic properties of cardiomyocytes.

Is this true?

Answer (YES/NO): YES